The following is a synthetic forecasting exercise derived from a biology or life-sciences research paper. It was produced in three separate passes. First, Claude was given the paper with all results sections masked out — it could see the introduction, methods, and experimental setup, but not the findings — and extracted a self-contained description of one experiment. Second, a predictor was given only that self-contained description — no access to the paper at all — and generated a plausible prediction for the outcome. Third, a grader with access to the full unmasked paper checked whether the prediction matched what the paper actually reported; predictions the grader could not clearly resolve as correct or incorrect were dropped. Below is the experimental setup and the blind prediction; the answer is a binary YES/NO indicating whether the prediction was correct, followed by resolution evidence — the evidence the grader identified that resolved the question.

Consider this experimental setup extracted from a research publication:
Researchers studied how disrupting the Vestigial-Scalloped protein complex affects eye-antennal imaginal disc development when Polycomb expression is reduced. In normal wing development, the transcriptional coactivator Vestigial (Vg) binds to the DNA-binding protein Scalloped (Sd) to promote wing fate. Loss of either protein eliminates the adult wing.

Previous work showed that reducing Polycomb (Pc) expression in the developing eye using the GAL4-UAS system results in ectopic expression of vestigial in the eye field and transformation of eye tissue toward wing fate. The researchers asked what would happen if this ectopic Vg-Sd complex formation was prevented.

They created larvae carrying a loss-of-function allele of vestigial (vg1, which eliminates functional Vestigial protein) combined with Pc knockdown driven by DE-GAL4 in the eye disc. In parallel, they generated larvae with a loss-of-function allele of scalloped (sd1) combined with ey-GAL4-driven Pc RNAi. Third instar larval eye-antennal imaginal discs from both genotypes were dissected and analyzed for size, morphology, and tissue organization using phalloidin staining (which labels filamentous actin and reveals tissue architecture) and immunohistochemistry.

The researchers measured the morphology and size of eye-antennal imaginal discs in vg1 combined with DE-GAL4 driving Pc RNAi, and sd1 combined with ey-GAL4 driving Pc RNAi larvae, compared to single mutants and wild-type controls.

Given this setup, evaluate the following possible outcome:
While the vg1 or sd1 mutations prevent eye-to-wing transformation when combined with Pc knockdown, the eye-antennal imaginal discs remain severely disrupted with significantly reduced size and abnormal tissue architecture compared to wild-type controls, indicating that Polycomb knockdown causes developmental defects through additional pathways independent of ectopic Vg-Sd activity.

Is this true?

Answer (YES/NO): NO